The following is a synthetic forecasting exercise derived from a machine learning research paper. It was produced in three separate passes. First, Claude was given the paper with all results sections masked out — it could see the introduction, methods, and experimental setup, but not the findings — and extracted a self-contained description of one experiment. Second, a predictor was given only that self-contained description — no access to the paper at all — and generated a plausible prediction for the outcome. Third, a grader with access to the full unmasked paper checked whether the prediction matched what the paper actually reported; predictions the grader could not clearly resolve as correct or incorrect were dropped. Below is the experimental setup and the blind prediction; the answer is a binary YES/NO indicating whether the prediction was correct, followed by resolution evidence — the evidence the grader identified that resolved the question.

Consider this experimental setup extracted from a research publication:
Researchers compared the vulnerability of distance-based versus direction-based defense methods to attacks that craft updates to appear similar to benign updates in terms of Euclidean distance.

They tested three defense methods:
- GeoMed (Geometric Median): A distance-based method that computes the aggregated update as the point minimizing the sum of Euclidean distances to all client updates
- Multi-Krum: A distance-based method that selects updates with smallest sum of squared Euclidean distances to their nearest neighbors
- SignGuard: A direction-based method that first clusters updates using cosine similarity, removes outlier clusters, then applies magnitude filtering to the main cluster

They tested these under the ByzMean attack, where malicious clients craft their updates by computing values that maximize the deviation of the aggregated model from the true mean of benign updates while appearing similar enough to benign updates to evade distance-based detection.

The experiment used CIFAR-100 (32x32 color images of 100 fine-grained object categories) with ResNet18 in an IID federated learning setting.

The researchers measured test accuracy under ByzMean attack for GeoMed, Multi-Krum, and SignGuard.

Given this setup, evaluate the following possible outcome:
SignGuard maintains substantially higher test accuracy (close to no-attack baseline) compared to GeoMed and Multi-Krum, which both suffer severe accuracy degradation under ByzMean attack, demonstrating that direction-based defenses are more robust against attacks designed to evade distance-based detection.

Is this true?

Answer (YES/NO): NO